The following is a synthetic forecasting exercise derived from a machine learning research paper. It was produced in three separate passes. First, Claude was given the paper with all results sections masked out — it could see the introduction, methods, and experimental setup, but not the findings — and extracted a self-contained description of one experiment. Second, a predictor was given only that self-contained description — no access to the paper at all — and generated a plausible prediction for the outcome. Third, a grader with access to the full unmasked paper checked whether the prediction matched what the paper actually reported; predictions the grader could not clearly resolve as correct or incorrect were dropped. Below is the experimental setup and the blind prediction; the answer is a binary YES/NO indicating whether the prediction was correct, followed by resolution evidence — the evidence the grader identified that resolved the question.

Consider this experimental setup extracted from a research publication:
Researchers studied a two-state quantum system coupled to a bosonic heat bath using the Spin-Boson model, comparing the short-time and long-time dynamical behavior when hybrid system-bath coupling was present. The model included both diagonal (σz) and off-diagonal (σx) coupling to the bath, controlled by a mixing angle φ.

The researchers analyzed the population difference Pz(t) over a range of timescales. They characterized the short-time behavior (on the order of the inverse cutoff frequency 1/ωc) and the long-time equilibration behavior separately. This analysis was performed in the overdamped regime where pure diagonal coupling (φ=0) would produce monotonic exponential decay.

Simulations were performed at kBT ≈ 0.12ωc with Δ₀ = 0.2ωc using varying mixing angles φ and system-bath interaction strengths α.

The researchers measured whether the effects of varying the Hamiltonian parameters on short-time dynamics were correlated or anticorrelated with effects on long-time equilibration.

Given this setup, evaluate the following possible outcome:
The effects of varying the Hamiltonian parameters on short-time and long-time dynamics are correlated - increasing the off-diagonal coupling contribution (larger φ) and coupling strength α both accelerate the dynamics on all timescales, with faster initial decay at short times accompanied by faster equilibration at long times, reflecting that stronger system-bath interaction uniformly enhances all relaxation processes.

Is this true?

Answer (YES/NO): NO